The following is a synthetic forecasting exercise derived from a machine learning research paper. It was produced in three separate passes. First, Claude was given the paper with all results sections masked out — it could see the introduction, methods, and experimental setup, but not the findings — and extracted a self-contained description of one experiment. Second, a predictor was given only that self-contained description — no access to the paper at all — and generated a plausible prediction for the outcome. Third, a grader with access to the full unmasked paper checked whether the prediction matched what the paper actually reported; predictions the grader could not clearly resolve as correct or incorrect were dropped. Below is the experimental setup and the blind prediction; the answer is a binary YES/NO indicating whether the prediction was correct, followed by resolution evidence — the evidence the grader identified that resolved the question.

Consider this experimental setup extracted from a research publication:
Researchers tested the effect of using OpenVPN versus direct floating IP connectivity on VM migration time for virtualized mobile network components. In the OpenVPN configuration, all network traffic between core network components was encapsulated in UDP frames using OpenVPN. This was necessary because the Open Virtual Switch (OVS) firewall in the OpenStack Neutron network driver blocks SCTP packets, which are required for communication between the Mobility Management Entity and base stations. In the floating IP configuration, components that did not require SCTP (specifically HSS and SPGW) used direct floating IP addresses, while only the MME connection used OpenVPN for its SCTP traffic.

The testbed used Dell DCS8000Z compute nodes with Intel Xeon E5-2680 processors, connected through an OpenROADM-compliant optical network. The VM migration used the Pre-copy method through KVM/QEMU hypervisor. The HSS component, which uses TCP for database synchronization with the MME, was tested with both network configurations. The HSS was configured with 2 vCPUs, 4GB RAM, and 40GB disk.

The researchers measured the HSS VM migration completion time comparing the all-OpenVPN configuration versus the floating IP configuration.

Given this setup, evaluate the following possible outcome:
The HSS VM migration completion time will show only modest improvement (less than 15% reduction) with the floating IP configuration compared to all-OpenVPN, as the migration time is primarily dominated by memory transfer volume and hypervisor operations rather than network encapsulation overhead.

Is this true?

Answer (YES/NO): YES